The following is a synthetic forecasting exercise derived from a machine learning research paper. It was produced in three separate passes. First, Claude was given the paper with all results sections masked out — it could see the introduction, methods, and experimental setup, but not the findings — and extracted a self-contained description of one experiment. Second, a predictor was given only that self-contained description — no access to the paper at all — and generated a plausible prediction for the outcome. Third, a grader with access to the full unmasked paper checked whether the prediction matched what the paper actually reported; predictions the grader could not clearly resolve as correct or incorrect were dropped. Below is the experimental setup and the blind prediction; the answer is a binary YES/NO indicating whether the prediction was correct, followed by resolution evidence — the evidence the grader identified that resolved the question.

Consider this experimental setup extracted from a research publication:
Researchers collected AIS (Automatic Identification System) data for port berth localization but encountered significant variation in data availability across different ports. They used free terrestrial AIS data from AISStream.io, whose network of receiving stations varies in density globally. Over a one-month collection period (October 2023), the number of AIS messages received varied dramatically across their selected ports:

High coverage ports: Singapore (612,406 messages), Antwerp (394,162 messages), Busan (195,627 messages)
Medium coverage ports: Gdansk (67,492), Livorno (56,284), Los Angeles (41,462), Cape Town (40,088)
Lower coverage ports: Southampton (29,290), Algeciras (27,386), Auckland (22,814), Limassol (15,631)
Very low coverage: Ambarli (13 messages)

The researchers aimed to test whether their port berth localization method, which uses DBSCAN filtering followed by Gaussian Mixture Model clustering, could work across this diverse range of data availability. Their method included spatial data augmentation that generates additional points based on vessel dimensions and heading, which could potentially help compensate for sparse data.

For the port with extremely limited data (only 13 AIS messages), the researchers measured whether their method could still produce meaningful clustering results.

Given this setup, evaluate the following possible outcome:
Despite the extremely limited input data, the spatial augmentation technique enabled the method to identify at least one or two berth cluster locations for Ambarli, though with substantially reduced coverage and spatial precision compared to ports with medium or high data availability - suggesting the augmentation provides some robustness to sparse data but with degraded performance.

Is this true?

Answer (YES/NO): NO